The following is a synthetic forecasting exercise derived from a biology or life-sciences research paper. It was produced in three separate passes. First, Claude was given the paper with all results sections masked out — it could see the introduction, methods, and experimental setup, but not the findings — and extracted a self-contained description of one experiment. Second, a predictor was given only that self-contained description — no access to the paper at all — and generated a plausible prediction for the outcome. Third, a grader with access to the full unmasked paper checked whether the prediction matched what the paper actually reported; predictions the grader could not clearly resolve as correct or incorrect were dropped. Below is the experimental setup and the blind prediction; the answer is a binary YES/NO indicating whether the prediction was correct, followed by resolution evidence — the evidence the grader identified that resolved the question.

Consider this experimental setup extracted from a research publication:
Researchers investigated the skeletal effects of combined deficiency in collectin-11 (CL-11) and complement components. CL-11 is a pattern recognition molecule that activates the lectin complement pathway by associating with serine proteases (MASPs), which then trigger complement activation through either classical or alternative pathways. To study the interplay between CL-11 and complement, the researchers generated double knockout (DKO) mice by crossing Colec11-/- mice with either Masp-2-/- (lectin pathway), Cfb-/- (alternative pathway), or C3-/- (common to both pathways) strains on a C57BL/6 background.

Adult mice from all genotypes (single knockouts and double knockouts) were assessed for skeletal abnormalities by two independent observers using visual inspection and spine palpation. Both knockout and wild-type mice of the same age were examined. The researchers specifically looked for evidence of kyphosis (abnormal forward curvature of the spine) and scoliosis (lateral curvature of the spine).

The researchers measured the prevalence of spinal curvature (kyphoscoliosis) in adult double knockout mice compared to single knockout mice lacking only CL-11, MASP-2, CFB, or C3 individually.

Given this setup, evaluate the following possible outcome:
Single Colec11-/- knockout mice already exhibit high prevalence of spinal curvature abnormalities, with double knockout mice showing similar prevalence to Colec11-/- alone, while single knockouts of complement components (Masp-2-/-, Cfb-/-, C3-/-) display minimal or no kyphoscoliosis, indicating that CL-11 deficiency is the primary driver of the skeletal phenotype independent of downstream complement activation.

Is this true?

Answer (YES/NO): NO